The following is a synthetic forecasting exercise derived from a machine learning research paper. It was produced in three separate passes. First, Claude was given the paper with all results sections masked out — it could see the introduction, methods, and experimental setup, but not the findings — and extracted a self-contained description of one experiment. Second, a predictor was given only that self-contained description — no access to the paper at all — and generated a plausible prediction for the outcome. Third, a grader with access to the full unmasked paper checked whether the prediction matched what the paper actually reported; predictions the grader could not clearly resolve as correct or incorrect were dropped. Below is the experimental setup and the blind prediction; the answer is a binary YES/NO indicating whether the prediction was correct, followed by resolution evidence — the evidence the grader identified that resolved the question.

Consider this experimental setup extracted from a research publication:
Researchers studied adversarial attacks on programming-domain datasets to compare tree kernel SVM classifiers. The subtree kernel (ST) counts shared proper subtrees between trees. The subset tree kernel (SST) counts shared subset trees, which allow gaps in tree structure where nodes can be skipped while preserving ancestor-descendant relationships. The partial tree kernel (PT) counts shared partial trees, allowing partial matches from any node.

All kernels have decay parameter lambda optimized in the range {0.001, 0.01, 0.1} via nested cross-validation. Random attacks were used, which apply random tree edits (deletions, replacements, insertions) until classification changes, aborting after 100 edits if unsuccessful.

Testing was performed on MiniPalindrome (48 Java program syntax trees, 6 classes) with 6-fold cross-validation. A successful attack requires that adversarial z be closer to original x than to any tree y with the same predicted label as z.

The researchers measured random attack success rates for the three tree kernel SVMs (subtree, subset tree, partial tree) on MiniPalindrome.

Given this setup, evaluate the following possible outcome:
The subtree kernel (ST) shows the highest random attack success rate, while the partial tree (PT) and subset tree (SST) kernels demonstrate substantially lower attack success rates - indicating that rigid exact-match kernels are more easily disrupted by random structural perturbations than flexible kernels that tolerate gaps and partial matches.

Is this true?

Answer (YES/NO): NO